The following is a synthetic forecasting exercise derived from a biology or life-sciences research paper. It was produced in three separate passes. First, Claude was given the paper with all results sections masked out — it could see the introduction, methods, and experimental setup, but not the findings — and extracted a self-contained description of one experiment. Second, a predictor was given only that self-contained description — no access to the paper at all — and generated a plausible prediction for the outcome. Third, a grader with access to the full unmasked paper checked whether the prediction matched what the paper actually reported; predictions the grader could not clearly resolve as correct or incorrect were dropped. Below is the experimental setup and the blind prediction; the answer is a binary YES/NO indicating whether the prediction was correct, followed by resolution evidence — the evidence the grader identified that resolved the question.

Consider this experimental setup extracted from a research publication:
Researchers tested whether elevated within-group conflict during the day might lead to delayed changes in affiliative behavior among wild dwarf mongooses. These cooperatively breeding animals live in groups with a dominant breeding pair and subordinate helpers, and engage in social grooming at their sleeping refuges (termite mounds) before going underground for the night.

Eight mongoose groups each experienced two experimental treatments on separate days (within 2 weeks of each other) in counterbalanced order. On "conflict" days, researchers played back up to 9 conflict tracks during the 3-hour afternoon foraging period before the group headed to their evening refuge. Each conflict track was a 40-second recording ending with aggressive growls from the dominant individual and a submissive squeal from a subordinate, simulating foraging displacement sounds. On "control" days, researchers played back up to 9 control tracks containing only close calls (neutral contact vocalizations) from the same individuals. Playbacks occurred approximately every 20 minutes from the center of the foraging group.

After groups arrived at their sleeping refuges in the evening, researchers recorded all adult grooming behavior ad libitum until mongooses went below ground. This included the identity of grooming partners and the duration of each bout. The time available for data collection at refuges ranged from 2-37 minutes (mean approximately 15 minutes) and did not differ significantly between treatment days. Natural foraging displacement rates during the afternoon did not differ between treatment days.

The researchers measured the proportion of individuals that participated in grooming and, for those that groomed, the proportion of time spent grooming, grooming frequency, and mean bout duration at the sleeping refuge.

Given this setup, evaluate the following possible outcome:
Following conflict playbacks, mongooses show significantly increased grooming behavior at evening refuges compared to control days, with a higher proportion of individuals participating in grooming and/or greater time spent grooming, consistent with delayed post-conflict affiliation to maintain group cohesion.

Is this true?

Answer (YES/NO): NO